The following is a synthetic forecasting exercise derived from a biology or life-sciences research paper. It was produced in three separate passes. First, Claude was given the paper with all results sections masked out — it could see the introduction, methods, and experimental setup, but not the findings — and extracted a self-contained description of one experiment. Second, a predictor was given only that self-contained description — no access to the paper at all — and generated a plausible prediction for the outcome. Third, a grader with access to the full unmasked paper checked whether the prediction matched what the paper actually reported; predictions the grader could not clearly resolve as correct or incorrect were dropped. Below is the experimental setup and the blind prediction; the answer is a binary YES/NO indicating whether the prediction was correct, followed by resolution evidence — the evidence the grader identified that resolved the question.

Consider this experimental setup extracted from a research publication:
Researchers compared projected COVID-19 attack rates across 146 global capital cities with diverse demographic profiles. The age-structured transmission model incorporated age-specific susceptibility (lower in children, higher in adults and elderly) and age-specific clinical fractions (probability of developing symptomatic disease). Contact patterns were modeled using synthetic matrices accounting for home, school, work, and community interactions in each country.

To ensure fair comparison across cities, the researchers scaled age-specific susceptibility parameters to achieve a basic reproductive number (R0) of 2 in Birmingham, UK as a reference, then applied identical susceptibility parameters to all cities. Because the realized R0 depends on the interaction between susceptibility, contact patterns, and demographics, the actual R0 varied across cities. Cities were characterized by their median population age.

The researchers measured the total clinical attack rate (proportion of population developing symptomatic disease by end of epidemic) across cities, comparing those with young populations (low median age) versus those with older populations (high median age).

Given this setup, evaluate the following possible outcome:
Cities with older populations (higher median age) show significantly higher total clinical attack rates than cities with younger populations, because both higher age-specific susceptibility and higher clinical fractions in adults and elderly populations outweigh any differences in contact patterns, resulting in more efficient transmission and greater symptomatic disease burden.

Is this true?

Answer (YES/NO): YES